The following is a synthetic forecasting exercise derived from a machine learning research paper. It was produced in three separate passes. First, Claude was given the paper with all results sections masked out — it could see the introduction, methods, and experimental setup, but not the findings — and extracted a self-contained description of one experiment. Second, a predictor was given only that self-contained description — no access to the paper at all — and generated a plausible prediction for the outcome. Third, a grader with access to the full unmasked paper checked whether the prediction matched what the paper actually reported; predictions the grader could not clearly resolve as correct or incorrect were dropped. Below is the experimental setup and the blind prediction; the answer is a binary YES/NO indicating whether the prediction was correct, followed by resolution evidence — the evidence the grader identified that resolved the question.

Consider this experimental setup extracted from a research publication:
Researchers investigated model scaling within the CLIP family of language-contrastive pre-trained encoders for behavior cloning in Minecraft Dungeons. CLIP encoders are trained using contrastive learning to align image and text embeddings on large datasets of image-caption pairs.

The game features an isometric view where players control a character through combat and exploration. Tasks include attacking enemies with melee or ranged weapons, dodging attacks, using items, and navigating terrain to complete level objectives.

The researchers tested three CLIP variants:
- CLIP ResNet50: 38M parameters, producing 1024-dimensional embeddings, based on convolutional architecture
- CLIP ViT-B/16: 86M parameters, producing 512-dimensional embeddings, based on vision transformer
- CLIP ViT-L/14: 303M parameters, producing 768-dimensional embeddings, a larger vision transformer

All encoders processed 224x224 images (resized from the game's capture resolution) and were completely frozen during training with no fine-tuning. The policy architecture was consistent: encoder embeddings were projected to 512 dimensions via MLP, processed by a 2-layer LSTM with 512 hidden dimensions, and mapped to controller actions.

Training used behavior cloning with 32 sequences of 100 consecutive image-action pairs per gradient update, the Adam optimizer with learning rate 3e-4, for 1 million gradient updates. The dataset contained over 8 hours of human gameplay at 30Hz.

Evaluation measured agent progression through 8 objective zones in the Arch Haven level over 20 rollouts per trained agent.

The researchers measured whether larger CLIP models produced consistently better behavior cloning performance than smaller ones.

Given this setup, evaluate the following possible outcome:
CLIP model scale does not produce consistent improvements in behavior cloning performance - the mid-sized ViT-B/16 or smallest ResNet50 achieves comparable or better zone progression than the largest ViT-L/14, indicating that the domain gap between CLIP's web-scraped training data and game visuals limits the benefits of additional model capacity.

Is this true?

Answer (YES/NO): YES